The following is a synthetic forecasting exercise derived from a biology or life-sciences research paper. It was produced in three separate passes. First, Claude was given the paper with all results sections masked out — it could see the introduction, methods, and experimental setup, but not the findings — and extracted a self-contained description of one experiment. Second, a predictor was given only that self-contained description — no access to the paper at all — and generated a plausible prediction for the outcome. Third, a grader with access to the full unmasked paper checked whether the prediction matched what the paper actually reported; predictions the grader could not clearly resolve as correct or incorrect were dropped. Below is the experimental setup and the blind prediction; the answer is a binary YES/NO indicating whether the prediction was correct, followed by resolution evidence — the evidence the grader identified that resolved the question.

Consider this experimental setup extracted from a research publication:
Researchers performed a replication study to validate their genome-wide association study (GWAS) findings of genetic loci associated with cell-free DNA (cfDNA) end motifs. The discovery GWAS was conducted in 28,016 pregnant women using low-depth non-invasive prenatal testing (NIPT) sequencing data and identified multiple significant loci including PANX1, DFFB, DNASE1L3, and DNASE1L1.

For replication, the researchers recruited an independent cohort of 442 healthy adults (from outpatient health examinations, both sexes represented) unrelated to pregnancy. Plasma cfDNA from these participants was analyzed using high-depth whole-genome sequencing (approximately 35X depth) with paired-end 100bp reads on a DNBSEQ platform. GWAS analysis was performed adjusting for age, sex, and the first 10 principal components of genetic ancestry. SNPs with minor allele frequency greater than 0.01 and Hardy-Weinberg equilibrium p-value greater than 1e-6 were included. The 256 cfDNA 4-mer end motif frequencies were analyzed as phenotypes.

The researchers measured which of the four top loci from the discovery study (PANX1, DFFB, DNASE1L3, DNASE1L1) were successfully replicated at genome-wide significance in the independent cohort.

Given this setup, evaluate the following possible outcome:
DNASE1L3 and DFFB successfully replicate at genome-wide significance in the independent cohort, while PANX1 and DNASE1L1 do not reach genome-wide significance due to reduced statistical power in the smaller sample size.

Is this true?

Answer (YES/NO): NO